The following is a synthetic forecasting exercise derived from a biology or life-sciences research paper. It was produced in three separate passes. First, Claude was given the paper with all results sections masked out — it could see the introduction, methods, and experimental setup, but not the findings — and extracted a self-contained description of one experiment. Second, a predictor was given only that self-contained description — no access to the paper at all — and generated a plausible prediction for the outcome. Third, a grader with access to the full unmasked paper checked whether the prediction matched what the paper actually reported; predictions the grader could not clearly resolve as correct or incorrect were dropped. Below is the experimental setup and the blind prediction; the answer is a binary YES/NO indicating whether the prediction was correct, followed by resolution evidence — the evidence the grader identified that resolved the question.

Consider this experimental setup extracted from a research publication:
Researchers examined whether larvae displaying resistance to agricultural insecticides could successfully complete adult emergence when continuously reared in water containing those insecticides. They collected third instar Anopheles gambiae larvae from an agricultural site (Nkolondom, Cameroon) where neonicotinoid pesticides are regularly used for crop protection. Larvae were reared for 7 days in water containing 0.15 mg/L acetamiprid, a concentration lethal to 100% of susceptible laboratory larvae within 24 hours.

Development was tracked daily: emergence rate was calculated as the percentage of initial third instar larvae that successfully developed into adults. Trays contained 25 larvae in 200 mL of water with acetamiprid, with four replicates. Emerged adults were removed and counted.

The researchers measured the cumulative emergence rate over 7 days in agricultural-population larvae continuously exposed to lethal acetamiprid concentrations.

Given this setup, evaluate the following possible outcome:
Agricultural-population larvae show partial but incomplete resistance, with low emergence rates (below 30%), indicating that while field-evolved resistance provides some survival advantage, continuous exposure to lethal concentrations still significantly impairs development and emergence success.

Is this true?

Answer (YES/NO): NO